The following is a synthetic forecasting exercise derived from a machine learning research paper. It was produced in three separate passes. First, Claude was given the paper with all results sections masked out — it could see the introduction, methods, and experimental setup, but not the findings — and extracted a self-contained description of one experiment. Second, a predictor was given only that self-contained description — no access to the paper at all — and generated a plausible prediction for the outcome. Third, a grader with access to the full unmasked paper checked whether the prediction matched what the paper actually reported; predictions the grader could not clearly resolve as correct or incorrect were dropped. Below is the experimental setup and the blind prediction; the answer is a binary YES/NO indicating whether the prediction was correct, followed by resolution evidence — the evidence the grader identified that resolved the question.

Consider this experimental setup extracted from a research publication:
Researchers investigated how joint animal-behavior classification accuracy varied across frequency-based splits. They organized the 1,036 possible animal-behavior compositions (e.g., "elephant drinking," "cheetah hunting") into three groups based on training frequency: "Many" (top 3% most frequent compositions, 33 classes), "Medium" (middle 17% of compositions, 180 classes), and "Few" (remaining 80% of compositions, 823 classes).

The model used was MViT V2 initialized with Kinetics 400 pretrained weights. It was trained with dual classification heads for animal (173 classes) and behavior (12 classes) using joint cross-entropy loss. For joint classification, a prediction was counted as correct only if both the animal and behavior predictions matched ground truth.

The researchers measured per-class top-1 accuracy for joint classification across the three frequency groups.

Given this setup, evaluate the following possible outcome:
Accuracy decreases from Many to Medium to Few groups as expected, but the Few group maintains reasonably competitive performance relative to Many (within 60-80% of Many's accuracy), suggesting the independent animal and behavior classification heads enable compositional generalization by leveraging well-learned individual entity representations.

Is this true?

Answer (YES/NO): NO